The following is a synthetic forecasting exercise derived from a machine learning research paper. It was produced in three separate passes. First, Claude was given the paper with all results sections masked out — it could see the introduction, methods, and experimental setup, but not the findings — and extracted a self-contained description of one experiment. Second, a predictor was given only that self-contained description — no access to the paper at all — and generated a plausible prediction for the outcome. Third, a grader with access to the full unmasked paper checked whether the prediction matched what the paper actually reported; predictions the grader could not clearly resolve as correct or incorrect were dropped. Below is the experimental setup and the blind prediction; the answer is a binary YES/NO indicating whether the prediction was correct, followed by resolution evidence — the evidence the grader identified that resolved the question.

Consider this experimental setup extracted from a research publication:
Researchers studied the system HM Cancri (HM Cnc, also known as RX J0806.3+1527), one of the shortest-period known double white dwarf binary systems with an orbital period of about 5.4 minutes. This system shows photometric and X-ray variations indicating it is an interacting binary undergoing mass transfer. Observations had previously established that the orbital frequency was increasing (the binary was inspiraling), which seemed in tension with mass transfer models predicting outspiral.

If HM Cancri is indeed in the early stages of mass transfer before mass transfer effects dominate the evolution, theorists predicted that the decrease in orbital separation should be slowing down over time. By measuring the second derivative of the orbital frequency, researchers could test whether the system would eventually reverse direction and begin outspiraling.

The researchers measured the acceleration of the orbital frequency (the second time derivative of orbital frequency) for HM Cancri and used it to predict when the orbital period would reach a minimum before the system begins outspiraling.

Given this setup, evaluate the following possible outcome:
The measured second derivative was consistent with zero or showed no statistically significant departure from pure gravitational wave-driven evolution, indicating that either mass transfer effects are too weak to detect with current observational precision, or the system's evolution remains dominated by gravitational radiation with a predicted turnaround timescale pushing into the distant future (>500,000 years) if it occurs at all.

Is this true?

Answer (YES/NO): NO